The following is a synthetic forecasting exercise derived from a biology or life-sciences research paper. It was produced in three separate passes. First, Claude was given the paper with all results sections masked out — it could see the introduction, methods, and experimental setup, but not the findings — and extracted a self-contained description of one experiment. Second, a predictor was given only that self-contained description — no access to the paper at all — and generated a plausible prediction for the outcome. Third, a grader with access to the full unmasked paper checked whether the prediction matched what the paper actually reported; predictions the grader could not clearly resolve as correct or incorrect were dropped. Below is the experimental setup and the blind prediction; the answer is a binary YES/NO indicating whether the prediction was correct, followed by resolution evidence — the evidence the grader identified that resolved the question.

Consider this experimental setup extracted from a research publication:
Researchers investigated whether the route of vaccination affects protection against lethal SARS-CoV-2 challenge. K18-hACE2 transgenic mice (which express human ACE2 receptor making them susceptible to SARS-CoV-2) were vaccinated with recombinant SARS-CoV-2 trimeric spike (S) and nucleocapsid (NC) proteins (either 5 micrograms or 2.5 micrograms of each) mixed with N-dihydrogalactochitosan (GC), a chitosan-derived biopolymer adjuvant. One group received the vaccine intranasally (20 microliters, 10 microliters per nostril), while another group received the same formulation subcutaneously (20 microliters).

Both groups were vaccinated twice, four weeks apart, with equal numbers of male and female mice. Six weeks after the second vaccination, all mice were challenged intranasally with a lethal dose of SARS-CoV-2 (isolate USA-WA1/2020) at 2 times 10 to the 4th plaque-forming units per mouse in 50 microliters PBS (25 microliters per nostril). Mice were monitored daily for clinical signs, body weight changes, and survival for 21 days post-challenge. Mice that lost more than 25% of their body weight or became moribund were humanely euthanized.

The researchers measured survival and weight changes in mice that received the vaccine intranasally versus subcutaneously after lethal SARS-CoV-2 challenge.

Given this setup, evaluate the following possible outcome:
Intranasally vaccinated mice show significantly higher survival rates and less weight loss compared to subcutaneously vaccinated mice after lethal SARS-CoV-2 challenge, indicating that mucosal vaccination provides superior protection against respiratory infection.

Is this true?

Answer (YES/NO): NO